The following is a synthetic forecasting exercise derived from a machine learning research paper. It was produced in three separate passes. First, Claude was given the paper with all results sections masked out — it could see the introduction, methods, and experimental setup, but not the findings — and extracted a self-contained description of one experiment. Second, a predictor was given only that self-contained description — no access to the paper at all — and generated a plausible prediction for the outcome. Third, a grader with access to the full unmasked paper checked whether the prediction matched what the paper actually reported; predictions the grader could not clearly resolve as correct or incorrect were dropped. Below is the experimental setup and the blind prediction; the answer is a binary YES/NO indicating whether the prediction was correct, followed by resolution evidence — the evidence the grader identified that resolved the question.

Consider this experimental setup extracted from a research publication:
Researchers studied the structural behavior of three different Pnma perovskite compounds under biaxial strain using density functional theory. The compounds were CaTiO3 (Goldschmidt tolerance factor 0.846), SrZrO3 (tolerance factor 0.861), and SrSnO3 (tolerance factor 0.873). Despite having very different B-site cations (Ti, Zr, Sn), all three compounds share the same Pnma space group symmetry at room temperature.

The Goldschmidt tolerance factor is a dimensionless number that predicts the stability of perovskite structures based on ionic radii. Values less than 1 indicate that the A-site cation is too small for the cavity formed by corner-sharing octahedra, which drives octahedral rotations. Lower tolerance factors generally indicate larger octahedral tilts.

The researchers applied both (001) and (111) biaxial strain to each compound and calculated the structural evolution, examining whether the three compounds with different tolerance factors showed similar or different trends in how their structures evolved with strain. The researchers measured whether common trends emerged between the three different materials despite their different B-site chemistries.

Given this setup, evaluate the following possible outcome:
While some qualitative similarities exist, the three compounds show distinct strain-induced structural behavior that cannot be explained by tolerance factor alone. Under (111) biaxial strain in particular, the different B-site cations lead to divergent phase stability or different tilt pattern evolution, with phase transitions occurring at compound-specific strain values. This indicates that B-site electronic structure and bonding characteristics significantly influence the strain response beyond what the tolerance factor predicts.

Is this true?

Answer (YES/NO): YES